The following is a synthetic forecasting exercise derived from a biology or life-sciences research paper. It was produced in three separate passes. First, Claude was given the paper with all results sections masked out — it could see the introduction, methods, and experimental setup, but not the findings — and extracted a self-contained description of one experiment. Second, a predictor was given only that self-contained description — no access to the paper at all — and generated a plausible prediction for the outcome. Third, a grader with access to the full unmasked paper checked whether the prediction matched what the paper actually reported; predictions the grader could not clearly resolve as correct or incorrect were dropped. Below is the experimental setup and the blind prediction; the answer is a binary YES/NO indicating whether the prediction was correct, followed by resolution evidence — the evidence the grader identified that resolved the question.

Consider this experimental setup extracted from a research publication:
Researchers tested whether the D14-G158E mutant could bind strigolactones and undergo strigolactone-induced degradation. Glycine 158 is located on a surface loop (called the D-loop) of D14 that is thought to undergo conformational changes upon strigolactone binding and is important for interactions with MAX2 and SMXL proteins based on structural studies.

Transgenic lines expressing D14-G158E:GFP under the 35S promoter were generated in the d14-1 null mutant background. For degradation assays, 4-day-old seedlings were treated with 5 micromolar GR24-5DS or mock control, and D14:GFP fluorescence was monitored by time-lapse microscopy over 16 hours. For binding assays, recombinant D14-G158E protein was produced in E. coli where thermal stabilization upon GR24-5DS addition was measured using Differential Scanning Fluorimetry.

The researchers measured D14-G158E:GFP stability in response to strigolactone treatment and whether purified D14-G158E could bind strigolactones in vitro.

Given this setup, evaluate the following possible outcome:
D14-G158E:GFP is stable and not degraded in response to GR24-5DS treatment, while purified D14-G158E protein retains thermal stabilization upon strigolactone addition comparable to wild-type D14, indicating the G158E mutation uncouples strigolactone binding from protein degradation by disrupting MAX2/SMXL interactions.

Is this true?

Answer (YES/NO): NO